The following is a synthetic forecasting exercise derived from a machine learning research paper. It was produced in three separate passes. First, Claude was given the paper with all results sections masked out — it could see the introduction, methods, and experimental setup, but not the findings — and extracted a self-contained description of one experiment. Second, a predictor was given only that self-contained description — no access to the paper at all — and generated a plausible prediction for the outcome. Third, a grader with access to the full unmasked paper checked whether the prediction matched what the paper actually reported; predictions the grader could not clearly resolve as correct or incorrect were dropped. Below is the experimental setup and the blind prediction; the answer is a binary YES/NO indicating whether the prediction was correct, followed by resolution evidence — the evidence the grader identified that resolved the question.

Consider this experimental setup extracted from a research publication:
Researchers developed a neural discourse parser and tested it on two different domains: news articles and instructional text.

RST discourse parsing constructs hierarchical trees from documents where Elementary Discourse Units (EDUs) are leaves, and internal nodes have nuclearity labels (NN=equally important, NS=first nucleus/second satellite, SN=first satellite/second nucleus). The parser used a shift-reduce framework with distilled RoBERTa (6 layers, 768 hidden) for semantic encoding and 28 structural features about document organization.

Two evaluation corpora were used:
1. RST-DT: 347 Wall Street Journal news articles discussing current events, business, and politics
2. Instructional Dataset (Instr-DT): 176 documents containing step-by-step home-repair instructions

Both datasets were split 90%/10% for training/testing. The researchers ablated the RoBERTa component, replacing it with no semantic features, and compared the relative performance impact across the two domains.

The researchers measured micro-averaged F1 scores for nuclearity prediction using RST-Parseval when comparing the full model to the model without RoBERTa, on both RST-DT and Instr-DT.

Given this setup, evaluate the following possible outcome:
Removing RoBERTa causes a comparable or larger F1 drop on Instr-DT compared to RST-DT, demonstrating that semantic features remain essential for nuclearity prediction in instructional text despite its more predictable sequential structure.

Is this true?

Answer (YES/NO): NO